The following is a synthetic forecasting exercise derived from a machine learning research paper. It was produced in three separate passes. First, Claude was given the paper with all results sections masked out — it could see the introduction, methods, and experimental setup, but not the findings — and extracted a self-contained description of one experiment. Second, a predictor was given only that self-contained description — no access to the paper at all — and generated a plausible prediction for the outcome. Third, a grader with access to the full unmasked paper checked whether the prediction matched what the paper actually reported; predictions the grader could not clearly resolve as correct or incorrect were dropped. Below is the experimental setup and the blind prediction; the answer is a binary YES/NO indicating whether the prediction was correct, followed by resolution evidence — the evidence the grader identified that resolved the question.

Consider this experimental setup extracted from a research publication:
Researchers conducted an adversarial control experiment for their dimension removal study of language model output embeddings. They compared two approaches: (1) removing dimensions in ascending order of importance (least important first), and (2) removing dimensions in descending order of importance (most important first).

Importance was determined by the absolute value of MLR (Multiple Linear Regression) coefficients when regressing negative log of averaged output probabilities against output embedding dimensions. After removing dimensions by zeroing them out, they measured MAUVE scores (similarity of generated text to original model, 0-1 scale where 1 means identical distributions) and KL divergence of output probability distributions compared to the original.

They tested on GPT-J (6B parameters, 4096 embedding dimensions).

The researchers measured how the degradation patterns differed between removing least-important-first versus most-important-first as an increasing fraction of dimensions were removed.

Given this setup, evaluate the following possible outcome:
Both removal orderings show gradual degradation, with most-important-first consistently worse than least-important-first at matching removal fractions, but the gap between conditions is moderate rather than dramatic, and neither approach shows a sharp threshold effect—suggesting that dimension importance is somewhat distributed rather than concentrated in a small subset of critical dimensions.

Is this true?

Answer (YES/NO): NO